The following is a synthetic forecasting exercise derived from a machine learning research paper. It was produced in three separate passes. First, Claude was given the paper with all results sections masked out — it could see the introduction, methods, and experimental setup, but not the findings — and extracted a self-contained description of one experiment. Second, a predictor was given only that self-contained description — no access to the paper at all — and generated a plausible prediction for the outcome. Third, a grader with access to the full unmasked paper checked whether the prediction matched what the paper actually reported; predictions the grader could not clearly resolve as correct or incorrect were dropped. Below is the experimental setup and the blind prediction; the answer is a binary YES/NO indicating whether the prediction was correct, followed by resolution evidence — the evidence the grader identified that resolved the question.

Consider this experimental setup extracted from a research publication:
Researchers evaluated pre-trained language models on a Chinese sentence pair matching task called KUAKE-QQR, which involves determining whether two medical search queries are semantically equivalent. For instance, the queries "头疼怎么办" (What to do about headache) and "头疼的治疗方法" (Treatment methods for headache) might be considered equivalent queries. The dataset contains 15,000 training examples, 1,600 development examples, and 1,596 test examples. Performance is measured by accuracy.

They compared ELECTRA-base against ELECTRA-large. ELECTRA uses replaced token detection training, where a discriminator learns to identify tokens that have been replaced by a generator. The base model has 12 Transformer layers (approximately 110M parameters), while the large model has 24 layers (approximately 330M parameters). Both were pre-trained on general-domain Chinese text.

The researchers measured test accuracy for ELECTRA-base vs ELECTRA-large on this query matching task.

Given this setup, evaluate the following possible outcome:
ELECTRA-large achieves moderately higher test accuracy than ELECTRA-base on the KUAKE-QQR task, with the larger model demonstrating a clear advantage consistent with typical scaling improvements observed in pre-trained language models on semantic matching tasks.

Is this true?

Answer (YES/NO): YES